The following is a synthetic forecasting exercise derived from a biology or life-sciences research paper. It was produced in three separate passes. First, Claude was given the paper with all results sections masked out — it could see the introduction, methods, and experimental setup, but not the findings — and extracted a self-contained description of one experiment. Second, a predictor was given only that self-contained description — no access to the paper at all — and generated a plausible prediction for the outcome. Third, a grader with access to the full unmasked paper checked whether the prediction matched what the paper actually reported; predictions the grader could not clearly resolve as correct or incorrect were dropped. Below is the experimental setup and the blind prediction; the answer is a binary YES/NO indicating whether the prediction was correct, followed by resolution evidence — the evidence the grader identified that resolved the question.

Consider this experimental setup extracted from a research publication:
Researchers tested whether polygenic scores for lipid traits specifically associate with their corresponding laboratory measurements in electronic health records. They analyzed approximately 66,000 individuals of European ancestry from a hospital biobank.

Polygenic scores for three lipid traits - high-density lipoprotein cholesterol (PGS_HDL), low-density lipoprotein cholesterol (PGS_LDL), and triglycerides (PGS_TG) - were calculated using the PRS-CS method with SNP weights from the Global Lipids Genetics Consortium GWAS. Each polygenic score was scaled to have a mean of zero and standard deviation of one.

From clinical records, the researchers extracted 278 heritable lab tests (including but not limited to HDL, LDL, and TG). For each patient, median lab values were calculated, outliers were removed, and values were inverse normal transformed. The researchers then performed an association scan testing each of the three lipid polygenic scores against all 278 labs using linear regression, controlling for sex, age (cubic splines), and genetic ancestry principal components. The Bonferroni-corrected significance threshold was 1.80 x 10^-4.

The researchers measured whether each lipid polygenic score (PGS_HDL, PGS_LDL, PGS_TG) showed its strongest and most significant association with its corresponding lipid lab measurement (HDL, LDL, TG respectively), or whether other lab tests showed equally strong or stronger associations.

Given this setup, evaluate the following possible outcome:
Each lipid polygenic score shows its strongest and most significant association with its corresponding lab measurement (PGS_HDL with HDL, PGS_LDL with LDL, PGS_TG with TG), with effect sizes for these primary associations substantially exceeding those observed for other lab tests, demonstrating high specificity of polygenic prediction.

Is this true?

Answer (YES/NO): YES